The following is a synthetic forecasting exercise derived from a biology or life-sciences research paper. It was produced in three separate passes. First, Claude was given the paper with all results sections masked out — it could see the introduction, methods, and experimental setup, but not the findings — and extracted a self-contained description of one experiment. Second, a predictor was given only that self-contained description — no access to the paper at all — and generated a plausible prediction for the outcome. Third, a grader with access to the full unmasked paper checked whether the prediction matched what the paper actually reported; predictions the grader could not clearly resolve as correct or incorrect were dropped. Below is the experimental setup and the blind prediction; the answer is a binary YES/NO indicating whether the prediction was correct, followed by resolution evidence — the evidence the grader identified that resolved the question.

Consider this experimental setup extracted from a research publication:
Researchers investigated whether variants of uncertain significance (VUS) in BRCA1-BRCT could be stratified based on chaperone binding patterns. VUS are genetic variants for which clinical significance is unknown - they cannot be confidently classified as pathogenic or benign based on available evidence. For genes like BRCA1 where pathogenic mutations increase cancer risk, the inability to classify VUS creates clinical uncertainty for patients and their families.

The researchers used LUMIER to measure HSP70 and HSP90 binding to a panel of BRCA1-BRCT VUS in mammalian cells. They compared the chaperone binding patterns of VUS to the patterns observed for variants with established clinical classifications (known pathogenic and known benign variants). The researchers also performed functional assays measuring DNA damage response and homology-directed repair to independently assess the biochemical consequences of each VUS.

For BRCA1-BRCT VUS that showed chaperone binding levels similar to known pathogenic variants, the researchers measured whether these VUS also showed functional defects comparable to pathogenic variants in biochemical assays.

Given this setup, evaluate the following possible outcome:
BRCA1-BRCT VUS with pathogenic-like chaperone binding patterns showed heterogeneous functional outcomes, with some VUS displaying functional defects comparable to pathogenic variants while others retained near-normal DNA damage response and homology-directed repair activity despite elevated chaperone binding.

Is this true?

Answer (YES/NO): NO